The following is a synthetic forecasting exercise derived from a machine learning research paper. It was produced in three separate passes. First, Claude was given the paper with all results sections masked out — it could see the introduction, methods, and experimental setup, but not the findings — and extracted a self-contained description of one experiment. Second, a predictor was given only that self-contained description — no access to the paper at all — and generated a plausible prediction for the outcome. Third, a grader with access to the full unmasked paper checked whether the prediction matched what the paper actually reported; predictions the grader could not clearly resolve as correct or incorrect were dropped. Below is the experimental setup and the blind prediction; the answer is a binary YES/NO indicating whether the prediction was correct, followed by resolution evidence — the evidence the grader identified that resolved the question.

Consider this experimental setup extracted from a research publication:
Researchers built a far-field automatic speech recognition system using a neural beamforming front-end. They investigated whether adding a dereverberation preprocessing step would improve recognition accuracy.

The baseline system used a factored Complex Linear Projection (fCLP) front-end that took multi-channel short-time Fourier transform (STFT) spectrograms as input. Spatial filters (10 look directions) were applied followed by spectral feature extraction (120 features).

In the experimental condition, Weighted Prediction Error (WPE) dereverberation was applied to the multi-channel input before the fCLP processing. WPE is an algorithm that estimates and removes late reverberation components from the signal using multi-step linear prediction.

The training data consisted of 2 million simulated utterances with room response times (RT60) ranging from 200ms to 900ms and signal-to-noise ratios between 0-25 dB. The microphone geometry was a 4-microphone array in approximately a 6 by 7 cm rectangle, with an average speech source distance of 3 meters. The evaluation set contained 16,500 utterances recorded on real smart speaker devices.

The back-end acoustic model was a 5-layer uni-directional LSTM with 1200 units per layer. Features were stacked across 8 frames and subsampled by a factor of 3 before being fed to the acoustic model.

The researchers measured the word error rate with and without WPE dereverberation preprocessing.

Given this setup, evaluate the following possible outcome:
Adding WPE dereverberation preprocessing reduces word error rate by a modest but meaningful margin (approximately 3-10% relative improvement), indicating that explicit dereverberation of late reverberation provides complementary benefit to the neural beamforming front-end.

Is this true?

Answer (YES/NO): NO